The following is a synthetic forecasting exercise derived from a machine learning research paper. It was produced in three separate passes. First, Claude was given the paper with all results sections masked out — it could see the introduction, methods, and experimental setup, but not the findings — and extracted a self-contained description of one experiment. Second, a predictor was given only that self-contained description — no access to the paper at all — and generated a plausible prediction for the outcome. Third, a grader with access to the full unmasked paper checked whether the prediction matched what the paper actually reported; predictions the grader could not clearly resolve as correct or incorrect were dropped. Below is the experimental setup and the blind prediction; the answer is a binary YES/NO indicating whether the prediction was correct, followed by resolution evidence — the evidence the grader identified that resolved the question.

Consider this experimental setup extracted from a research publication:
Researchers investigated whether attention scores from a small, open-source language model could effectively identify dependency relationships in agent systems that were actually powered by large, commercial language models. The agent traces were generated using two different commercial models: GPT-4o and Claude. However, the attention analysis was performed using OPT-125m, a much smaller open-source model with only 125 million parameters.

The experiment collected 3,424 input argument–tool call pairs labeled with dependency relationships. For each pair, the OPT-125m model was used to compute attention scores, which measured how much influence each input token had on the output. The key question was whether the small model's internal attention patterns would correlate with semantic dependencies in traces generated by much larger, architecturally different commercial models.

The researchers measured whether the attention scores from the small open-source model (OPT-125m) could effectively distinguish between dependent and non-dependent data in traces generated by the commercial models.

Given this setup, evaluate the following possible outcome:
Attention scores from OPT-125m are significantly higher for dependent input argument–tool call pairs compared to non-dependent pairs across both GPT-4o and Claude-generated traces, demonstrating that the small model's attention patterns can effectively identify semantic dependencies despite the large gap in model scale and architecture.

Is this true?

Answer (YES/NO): YES